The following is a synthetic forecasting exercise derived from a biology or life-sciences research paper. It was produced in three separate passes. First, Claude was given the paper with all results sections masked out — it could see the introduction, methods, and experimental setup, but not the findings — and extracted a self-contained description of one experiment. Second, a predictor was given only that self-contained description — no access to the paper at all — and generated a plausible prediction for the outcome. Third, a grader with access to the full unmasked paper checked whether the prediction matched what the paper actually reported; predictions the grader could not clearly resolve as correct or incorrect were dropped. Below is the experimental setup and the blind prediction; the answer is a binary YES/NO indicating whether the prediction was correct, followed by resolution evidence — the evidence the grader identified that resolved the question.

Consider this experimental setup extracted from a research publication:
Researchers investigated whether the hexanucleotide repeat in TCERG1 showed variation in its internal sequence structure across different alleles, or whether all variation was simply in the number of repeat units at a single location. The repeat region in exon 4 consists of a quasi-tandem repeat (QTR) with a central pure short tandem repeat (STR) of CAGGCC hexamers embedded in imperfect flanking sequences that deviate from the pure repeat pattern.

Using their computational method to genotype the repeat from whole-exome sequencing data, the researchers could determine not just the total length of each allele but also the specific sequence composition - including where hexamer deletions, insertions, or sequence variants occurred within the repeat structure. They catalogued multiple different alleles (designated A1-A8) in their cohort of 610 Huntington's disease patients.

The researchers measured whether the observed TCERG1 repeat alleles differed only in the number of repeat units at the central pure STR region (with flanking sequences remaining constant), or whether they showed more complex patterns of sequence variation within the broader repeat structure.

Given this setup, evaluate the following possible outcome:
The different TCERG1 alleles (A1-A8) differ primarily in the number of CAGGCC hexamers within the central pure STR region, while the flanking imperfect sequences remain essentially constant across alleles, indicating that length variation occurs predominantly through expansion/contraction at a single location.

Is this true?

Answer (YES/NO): YES